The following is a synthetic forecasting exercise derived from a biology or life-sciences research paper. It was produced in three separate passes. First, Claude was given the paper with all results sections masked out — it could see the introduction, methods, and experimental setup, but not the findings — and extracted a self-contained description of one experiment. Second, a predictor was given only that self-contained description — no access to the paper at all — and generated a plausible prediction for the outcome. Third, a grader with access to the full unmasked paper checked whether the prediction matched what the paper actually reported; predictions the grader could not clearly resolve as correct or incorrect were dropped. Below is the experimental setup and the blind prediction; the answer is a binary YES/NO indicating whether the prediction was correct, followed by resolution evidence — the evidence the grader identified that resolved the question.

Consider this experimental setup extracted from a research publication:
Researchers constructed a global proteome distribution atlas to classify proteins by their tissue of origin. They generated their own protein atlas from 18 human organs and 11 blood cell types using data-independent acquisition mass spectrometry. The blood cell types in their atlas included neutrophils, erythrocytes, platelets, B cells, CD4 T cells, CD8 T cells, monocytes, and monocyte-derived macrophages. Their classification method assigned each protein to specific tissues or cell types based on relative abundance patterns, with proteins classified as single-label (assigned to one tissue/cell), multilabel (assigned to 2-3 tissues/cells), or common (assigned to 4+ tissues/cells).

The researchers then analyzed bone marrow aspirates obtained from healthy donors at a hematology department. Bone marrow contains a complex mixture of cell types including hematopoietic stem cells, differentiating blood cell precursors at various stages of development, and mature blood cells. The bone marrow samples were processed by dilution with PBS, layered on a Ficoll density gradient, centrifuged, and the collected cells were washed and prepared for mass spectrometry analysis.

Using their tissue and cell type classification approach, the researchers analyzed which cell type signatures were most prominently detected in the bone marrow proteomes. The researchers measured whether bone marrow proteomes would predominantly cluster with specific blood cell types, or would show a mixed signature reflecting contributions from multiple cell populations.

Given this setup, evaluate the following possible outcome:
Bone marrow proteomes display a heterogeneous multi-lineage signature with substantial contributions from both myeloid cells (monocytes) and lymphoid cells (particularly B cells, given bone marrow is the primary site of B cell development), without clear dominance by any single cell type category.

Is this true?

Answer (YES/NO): NO